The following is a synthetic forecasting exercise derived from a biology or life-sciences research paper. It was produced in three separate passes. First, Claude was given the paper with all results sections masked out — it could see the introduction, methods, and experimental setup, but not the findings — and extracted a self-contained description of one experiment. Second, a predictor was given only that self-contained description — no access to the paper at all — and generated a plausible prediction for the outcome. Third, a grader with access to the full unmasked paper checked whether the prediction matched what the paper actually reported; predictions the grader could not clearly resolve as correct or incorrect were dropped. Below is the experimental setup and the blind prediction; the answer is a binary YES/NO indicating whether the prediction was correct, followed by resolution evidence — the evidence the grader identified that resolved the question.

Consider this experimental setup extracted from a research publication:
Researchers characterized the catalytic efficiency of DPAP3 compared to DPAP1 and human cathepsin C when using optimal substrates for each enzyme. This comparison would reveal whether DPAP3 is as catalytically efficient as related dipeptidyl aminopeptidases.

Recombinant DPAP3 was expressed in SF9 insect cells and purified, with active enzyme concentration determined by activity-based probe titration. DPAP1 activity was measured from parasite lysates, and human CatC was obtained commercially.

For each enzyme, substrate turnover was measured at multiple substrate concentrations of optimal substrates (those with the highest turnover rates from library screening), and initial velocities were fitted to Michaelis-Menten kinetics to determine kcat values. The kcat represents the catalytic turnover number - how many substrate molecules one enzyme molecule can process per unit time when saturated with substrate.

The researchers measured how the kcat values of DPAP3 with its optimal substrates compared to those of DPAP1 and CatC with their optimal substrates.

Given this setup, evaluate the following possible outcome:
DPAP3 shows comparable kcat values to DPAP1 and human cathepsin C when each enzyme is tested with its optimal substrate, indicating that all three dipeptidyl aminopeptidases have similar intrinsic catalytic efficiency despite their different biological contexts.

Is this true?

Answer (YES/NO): YES